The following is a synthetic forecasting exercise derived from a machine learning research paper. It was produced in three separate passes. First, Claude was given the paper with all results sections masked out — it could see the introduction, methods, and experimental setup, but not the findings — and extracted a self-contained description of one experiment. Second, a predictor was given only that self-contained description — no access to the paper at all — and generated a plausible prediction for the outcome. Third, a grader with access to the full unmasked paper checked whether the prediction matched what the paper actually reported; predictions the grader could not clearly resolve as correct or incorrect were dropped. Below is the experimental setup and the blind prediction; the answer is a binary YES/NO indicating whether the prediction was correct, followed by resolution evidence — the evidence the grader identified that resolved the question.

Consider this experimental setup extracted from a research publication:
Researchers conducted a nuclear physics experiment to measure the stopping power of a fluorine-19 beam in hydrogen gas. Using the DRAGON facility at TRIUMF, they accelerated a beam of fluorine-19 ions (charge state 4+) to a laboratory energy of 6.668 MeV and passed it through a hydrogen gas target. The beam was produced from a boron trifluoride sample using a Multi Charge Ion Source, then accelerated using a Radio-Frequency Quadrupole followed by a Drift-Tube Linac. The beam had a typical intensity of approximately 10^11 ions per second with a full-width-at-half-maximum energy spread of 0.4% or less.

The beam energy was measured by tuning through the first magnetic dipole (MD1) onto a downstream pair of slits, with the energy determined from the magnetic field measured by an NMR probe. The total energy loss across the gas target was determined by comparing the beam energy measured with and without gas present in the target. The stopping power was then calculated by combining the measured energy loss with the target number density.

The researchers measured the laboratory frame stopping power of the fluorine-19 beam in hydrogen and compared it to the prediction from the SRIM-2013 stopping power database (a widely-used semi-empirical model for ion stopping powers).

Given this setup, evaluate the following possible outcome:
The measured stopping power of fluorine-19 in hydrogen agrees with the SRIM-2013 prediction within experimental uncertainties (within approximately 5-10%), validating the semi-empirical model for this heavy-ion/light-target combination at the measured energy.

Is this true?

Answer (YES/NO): YES